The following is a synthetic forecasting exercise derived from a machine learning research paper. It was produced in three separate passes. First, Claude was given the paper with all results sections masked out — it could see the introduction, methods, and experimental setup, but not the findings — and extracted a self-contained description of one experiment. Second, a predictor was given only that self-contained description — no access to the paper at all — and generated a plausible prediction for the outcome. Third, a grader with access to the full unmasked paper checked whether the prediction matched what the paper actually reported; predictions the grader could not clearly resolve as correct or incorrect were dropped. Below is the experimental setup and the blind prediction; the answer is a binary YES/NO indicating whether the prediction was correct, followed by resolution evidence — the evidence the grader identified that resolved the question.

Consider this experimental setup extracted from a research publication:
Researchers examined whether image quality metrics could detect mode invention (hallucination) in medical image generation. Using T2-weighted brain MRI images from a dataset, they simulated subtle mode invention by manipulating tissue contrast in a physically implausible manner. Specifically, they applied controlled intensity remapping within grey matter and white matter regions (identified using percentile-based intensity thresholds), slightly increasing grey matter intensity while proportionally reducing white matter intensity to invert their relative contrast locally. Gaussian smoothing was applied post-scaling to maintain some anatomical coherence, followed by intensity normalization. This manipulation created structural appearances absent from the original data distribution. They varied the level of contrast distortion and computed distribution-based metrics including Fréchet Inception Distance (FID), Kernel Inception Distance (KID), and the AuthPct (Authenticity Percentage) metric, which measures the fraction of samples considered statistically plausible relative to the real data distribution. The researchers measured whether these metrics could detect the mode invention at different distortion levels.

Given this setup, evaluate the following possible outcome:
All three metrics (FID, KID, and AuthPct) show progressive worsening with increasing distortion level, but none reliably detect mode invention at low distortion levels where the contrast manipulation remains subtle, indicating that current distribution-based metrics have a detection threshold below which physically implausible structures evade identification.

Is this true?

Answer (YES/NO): NO